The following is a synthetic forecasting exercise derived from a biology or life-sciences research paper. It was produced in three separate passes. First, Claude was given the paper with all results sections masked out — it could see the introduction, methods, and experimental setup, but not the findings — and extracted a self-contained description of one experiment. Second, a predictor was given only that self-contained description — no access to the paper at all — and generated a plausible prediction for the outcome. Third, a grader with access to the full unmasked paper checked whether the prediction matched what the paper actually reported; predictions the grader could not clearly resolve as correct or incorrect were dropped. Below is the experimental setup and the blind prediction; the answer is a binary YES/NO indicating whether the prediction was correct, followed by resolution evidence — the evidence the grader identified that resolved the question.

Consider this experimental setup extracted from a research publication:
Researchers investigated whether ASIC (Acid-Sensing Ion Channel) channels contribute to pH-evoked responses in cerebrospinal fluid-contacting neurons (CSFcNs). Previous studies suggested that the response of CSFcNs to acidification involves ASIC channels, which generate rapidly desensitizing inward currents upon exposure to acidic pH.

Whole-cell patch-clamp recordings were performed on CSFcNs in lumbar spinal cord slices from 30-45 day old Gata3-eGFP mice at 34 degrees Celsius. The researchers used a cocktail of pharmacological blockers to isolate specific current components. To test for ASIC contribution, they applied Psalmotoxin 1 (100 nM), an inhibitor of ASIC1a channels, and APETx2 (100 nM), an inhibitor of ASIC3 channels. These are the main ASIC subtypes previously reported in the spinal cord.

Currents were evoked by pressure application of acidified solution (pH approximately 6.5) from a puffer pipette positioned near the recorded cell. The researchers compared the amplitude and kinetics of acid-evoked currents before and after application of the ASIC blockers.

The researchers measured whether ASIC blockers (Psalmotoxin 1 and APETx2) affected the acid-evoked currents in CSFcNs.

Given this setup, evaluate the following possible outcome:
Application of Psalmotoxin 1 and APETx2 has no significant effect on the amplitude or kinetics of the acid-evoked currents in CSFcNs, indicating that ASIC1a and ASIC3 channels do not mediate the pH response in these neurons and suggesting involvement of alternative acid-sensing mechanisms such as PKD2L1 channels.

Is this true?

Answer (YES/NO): YES